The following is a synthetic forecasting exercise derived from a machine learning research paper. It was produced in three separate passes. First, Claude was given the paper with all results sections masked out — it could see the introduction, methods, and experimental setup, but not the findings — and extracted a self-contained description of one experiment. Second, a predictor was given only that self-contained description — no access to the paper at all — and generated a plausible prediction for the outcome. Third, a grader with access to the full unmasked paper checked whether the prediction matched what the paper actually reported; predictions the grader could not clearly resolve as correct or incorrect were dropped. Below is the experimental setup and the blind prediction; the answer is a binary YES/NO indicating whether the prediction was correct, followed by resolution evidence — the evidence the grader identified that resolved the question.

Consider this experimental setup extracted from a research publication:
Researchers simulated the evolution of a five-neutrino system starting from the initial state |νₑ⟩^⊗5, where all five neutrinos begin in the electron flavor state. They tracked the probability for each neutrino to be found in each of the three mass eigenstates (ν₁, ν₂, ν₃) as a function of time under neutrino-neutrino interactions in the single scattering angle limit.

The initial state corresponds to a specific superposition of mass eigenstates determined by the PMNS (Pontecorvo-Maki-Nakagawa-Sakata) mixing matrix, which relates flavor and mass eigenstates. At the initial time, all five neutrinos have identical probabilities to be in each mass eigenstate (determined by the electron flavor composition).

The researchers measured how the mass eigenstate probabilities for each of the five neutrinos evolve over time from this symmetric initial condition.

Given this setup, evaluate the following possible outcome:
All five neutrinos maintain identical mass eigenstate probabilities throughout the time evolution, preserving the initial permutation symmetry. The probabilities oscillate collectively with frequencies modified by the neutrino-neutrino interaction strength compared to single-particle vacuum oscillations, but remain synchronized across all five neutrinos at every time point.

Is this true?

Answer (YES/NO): NO